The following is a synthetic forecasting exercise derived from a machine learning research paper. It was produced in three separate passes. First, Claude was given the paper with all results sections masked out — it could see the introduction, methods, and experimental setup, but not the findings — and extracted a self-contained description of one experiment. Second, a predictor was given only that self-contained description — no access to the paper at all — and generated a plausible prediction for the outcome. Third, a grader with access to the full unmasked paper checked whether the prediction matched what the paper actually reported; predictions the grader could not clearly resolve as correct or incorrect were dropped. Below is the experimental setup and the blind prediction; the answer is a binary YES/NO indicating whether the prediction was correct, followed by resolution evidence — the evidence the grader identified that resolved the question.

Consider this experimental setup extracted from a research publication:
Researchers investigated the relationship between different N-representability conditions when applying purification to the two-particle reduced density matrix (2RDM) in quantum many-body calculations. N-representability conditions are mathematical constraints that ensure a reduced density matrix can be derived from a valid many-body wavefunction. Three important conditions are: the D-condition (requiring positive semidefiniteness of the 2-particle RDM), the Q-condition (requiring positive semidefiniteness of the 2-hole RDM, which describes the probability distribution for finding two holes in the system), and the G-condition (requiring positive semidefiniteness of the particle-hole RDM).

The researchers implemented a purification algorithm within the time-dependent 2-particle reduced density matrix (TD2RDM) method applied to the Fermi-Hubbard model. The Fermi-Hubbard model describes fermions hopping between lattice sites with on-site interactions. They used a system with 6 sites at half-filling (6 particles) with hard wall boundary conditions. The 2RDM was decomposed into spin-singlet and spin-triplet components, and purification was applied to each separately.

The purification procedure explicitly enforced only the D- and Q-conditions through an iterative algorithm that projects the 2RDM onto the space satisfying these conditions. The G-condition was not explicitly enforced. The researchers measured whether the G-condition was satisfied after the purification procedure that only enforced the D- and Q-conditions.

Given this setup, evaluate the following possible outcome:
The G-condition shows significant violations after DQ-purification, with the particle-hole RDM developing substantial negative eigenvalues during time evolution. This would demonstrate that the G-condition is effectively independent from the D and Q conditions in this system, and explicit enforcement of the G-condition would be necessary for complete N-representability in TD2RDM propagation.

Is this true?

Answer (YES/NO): NO